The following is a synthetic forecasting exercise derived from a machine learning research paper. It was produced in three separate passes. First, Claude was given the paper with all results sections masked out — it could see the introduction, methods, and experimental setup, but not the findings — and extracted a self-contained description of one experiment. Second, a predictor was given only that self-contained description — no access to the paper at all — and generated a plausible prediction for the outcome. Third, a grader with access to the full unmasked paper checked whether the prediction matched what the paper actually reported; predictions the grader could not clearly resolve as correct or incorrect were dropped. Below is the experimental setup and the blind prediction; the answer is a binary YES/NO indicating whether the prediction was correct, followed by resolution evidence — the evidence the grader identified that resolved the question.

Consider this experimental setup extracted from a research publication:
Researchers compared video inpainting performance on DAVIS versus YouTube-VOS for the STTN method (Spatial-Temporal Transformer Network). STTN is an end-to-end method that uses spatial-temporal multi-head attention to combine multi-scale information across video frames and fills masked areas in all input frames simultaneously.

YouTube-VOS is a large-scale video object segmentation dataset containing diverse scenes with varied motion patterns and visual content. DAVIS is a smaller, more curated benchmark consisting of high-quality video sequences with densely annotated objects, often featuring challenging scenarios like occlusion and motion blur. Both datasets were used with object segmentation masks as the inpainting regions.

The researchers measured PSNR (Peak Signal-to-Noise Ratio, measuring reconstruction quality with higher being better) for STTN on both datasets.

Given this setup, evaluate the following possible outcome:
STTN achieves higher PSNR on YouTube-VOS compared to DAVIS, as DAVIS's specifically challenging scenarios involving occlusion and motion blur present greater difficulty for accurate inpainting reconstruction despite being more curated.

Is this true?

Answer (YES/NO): YES